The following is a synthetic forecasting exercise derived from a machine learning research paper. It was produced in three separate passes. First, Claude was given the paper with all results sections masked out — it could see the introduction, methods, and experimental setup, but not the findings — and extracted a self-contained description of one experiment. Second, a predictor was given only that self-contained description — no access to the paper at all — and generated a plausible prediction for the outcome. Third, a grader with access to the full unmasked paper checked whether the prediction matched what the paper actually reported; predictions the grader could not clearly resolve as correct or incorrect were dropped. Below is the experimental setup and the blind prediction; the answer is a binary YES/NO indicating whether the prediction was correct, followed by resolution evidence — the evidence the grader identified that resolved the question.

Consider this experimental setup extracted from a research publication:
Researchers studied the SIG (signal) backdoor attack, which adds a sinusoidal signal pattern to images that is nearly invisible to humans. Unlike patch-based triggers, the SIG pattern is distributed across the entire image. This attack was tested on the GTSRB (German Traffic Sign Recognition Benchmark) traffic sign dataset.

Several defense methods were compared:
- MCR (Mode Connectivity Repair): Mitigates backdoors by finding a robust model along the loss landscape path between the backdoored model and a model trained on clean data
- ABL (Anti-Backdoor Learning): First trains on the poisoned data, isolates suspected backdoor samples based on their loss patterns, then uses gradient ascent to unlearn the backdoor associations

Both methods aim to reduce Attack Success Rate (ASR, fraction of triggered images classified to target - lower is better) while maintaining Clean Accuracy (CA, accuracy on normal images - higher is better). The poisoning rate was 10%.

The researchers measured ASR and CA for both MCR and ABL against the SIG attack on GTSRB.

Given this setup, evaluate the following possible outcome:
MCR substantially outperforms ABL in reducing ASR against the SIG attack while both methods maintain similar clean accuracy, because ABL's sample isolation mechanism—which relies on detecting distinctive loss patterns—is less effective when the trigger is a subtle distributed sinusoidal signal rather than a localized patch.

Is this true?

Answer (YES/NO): NO